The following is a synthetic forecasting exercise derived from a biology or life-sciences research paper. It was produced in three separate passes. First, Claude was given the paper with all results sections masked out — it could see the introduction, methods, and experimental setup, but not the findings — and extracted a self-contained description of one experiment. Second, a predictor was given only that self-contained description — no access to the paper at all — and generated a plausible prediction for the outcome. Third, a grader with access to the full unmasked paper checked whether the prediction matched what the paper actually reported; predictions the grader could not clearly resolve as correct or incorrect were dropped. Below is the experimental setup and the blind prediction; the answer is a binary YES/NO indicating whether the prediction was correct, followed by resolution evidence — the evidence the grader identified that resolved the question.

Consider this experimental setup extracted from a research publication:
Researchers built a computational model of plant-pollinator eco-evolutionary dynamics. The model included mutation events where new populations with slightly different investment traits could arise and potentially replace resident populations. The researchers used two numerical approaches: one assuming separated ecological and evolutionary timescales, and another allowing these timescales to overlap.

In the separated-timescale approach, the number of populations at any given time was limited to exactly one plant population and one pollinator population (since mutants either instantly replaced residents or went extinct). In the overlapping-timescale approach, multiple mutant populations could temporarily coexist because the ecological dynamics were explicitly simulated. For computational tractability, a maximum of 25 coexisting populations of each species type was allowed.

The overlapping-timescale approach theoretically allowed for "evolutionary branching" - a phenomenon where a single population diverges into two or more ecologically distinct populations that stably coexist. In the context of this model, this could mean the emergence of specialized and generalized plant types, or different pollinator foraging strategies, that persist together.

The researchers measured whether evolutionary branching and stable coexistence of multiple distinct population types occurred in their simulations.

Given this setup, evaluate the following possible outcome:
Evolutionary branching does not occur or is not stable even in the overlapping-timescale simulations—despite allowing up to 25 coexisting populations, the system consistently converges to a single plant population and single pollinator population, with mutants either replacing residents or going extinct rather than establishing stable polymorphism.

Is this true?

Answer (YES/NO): YES